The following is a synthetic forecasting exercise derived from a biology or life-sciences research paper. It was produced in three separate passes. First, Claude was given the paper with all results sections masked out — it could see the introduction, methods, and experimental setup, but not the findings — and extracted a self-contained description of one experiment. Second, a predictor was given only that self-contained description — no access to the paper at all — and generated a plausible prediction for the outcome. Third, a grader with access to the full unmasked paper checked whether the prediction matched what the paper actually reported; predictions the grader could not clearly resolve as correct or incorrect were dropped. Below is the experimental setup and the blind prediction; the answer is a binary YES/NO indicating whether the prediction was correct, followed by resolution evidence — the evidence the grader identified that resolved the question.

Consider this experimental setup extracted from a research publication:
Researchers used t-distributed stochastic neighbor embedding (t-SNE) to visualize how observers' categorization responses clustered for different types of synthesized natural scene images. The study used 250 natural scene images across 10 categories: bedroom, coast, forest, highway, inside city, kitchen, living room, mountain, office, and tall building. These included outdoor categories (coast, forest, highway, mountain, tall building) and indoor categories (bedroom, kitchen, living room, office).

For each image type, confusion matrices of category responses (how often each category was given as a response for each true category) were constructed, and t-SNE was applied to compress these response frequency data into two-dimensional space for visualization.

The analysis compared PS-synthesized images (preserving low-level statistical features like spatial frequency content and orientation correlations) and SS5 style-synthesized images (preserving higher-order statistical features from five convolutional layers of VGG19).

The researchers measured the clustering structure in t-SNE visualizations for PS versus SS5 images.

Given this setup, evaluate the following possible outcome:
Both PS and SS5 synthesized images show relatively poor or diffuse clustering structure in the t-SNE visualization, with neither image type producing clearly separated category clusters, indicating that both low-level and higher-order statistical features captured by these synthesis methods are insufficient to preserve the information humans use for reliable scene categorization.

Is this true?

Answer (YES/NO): NO